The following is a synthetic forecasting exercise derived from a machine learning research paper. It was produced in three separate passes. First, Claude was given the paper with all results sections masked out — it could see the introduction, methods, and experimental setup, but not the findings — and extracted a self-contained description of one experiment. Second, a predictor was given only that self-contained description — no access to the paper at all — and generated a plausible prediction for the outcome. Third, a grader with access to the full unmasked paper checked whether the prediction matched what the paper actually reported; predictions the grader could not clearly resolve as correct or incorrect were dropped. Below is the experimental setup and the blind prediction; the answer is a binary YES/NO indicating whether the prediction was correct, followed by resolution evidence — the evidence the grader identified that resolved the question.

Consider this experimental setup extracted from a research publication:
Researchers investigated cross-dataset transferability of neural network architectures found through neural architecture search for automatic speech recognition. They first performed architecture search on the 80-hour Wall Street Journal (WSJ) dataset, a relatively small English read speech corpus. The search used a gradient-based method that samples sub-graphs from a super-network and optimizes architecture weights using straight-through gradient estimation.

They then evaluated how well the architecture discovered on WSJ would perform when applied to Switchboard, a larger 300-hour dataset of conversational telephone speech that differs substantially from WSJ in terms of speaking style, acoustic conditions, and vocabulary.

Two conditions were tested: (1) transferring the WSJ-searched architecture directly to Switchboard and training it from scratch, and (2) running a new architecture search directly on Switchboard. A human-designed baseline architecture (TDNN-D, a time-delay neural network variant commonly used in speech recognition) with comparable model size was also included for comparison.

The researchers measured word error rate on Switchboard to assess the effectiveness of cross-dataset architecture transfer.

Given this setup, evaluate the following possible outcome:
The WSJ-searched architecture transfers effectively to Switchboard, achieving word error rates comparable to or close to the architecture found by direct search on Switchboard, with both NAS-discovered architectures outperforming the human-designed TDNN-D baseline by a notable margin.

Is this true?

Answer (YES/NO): YES